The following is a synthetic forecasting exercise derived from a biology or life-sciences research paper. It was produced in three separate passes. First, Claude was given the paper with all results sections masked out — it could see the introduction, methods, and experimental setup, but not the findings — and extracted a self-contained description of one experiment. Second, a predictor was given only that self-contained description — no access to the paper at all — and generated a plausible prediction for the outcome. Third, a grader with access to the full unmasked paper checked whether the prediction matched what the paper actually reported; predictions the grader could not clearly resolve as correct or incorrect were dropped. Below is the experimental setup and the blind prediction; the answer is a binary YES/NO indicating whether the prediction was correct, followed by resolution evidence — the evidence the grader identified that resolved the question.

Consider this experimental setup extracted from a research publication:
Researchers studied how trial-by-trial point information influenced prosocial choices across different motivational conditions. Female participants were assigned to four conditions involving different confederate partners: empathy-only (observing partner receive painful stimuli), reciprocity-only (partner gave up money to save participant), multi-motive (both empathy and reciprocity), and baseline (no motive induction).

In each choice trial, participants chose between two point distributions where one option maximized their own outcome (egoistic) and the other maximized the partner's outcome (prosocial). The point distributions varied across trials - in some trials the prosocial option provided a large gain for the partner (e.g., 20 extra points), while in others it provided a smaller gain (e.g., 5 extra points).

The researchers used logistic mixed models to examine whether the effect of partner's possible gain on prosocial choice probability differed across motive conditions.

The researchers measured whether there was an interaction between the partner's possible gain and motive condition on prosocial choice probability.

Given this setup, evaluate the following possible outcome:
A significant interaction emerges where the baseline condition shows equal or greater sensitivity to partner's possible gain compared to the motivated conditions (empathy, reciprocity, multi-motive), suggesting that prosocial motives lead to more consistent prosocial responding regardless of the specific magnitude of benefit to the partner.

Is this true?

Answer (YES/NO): NO